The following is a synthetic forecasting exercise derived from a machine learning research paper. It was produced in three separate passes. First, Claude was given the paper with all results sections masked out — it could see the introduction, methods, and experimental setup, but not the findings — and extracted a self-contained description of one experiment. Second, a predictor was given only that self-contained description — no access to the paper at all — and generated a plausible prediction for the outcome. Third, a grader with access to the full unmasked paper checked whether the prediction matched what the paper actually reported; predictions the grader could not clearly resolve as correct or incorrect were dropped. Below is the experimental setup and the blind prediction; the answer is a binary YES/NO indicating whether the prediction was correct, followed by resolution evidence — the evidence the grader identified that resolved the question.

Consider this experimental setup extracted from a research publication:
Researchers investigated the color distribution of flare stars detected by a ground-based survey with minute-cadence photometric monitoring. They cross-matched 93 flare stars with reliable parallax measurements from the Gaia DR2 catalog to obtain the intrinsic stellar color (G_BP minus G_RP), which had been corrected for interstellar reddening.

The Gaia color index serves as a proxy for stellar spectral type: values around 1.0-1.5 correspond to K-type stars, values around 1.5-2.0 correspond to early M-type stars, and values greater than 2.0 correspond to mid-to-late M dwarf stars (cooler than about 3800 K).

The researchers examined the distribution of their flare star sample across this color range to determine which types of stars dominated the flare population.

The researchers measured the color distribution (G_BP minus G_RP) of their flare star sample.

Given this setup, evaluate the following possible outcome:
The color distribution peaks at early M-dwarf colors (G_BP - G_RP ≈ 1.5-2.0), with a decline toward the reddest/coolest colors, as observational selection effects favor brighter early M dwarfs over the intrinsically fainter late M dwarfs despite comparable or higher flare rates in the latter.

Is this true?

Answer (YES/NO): NO